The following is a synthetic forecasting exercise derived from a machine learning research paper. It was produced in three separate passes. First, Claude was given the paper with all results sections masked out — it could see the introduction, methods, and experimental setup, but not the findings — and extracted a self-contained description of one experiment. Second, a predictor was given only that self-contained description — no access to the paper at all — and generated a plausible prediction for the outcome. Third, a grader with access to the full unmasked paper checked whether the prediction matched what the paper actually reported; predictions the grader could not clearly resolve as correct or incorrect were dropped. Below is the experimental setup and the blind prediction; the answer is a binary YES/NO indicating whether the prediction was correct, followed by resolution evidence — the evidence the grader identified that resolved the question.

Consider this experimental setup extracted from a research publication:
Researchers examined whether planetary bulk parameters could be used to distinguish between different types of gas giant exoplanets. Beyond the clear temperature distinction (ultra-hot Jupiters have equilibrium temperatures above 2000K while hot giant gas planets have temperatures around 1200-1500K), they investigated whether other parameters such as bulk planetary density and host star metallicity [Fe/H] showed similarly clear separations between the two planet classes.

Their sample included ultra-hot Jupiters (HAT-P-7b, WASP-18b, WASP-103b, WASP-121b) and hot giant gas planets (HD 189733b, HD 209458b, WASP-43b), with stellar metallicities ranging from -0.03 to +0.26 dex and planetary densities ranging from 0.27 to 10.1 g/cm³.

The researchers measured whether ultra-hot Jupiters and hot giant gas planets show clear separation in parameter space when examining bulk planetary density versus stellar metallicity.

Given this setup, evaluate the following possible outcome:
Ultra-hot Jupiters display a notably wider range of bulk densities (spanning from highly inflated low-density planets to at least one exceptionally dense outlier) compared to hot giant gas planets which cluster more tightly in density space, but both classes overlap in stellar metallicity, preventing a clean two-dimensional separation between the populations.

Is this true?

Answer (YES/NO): NO